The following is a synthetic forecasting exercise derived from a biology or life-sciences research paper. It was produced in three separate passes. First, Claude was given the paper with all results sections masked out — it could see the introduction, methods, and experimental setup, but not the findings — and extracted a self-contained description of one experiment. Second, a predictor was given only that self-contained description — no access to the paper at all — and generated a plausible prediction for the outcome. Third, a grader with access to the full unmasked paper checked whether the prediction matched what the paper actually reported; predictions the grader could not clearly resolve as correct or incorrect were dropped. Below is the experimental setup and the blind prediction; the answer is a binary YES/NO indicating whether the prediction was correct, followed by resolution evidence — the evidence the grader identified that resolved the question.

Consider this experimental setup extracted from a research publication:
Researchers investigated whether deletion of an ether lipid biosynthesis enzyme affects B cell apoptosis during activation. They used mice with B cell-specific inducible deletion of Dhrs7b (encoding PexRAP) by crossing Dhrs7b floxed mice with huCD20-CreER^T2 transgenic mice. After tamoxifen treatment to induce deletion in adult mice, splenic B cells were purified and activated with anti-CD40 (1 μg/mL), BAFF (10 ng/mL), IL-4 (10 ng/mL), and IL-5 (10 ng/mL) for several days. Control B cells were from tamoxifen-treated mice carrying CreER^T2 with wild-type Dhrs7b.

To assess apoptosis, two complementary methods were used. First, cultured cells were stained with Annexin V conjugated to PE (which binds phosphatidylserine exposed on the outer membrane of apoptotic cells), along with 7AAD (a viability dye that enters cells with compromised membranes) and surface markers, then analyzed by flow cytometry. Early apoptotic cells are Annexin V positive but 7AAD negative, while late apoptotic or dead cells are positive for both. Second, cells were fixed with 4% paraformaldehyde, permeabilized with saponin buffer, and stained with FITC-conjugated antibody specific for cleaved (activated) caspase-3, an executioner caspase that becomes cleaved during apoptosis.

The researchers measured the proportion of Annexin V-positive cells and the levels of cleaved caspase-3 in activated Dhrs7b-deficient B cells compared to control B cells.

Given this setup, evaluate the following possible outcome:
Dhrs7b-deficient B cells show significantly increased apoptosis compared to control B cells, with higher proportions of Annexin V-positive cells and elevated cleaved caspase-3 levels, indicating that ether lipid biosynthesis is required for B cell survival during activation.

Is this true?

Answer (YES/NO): YES